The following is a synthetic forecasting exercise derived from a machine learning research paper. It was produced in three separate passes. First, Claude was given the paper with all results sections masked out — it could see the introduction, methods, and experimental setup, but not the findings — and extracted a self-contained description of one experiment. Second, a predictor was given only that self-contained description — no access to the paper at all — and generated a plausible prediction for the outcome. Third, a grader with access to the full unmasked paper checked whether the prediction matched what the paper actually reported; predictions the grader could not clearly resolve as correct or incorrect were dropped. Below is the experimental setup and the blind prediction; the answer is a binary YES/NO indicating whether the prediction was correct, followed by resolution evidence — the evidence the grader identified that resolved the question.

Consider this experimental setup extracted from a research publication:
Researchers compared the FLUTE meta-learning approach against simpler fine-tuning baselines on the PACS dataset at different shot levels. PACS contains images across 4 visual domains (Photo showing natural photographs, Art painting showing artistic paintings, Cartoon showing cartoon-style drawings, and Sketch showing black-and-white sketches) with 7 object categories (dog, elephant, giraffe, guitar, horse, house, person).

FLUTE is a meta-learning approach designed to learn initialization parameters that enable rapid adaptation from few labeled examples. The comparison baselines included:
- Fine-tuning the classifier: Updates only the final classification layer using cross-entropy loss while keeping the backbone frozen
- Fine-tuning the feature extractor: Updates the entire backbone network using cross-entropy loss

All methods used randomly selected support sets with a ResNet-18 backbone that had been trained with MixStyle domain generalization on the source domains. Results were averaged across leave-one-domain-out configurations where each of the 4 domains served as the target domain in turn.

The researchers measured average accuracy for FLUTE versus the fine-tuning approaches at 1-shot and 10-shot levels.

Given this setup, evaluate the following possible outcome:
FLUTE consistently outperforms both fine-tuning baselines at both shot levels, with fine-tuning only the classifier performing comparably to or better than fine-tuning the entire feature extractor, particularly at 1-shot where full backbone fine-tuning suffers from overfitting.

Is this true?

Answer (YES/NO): NO